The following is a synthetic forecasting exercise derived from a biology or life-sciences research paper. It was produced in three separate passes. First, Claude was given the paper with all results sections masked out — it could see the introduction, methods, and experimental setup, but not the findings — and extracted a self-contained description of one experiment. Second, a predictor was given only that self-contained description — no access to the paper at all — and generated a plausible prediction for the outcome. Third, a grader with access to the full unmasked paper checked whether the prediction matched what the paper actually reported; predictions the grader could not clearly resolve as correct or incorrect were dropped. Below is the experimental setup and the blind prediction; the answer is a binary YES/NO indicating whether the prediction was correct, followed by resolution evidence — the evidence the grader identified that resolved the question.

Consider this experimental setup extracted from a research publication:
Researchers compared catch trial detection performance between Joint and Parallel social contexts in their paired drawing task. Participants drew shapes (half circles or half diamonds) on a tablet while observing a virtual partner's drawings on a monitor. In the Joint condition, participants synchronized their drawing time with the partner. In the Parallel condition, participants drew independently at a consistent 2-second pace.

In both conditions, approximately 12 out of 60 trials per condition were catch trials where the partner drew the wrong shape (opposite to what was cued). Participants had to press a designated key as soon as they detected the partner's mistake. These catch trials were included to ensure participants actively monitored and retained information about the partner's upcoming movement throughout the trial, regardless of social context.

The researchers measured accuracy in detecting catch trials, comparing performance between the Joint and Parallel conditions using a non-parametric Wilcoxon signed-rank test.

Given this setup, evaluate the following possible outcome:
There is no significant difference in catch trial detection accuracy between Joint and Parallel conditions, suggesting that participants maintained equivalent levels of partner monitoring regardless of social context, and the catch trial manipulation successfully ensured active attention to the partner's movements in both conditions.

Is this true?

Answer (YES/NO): NO